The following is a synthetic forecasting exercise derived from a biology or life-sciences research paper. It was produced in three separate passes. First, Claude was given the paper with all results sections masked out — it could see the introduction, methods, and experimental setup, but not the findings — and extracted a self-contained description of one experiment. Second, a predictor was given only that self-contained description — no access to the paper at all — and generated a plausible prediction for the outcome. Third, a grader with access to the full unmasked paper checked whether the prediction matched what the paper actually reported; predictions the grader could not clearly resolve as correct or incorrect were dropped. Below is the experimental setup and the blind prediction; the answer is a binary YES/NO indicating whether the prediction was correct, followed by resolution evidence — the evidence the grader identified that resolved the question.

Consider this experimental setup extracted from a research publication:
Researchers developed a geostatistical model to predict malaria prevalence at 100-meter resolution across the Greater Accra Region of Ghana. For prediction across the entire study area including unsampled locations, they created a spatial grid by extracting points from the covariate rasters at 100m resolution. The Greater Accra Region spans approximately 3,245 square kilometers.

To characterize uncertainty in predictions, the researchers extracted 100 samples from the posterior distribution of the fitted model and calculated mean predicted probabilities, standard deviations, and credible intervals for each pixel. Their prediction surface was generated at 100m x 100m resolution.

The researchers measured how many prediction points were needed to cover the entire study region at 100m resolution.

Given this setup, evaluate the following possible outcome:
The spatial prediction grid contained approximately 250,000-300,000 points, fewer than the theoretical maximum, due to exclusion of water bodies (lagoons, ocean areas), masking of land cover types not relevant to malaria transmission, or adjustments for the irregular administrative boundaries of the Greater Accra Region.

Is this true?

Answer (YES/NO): NO